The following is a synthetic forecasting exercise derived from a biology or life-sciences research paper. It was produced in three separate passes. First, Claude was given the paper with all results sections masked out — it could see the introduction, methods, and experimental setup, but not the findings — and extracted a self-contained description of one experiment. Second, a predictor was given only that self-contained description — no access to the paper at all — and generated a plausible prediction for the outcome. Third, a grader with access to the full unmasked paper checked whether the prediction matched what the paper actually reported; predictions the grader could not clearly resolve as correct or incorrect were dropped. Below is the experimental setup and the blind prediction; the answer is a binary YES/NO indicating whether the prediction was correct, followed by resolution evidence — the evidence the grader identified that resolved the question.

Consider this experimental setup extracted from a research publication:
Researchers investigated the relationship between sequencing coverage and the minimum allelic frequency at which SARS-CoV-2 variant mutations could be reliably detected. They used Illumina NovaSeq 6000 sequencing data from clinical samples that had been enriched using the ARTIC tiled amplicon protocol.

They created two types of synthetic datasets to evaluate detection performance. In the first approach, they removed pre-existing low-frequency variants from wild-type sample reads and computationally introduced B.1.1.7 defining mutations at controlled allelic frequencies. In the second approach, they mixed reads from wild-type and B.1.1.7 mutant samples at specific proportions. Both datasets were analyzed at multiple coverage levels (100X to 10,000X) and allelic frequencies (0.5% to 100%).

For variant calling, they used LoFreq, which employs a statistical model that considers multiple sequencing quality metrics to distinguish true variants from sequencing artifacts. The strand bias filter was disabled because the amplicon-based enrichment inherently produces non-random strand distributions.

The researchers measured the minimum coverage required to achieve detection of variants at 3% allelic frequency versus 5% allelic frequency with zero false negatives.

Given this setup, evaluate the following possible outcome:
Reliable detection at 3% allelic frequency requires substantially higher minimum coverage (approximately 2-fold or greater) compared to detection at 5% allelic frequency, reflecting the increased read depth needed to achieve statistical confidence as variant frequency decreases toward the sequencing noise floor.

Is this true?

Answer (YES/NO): YES